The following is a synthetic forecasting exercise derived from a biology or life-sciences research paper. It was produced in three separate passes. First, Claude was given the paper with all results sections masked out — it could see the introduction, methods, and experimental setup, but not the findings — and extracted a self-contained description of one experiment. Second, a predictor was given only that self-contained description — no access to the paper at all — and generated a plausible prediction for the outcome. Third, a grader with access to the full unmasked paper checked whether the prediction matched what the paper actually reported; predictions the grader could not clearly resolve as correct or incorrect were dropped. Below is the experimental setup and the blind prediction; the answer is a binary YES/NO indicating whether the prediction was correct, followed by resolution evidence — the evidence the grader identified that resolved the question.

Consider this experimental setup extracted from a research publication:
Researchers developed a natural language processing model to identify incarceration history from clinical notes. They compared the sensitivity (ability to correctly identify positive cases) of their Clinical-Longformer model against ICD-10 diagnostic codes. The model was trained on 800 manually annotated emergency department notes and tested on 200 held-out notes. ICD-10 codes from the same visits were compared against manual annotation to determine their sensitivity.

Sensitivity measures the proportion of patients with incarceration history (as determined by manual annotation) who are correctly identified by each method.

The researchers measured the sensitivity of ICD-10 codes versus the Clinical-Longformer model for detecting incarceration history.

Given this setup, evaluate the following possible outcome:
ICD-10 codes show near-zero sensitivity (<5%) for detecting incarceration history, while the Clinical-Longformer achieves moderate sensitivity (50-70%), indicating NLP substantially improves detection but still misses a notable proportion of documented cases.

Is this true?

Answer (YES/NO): NO